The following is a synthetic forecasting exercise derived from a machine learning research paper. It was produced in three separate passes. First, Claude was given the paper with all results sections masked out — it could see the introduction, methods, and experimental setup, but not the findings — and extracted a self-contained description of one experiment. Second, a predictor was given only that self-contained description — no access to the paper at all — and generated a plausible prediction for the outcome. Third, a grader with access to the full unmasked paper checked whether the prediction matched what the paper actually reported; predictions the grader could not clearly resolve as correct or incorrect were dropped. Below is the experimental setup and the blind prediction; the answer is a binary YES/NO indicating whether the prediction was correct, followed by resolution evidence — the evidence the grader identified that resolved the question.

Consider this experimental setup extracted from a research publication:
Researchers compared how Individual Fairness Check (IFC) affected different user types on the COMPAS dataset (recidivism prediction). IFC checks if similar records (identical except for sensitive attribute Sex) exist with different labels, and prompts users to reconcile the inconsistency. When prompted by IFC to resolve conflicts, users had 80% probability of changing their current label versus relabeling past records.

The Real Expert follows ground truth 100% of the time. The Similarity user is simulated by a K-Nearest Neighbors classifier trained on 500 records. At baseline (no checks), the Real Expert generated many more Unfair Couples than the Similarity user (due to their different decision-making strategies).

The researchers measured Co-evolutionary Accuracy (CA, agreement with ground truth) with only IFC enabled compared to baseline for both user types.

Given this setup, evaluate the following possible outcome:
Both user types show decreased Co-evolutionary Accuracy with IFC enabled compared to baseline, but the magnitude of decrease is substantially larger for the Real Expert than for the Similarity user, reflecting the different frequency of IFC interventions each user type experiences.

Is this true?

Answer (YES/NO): NO